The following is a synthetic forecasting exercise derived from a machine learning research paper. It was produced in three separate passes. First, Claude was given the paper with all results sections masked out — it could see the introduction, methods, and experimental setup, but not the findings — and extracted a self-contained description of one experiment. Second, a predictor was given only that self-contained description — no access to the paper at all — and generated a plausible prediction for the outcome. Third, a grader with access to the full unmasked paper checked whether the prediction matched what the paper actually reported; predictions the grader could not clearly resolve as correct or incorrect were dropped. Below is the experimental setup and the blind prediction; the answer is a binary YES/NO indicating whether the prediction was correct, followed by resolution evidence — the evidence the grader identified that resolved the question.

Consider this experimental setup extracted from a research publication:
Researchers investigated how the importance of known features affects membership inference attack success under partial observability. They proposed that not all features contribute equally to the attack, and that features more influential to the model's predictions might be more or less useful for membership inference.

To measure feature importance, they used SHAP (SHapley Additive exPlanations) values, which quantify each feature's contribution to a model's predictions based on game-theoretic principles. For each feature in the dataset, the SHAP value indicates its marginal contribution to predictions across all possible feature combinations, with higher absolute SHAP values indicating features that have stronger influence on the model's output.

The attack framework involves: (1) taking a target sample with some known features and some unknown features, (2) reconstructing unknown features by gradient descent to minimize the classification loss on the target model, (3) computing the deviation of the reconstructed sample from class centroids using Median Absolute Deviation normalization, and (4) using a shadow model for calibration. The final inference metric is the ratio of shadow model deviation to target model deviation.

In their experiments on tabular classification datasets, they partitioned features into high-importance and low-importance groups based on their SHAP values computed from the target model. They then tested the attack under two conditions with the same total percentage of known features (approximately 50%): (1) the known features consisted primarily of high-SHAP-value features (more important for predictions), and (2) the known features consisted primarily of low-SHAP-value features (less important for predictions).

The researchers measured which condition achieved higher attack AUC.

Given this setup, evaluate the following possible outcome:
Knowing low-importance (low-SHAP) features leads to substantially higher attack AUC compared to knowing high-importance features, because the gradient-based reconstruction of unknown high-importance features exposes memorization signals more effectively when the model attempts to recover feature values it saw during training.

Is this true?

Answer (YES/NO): NO